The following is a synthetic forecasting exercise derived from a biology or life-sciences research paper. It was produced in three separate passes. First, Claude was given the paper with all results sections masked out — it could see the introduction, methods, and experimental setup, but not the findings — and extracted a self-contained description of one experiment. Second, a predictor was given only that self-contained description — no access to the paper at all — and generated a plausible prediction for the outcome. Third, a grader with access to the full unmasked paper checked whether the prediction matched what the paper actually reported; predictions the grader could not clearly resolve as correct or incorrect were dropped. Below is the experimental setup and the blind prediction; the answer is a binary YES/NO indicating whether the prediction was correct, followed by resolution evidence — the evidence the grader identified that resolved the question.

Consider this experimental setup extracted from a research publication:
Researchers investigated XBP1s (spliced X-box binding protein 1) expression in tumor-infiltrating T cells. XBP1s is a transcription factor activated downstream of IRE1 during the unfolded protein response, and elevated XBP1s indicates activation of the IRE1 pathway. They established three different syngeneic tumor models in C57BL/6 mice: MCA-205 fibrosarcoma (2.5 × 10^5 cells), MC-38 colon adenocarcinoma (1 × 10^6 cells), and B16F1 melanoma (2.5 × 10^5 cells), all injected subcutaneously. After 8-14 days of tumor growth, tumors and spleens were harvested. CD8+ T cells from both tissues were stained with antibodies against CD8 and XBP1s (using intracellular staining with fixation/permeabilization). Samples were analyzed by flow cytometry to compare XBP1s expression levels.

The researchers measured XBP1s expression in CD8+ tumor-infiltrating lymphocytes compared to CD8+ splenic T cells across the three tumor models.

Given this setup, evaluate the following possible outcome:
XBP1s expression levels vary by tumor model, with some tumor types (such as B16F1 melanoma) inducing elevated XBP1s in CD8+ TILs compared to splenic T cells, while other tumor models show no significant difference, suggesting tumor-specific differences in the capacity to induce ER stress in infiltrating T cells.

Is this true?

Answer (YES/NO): NO